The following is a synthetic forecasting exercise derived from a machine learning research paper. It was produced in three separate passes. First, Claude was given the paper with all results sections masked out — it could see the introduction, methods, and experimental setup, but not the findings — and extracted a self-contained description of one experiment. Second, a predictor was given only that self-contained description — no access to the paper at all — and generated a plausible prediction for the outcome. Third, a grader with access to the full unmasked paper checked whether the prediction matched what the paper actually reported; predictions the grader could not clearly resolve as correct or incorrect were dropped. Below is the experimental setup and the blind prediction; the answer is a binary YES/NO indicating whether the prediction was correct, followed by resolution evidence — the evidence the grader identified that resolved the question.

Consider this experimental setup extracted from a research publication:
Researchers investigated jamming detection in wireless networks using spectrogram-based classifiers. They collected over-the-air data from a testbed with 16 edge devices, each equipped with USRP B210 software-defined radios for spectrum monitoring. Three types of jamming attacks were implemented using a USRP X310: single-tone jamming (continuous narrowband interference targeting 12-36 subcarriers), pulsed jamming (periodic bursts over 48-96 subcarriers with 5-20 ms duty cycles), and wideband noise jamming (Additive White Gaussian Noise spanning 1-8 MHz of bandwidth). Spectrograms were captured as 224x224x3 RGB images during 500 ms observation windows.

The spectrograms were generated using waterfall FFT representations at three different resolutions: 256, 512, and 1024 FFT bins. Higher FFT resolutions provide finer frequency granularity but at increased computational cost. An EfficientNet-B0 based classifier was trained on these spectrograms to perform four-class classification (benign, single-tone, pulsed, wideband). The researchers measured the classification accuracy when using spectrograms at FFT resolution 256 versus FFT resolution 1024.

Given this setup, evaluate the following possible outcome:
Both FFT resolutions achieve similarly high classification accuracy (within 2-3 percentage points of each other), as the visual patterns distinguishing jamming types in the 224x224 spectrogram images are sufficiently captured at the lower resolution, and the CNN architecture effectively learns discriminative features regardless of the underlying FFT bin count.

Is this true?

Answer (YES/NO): YES